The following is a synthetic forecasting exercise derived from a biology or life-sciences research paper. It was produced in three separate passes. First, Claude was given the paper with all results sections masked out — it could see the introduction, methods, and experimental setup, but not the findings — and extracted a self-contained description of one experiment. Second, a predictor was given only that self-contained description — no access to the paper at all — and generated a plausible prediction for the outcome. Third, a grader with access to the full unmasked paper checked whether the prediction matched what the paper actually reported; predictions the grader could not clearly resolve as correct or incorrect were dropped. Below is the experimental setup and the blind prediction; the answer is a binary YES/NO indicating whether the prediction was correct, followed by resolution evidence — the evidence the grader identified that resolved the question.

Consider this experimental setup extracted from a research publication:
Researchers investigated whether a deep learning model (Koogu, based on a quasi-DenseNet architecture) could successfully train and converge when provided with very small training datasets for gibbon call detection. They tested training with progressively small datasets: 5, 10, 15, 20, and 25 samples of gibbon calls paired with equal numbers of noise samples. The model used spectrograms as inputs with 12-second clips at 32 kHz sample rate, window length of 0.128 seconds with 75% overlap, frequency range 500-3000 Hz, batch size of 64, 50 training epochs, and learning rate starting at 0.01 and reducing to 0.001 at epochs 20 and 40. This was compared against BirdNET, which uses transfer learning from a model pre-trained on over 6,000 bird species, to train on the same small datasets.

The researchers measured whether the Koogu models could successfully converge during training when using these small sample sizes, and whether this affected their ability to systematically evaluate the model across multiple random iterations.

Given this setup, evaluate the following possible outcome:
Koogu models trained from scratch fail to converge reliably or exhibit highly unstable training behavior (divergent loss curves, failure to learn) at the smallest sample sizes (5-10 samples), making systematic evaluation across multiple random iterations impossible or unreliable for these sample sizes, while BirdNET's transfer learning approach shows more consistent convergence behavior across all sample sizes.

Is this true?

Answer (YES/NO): YES